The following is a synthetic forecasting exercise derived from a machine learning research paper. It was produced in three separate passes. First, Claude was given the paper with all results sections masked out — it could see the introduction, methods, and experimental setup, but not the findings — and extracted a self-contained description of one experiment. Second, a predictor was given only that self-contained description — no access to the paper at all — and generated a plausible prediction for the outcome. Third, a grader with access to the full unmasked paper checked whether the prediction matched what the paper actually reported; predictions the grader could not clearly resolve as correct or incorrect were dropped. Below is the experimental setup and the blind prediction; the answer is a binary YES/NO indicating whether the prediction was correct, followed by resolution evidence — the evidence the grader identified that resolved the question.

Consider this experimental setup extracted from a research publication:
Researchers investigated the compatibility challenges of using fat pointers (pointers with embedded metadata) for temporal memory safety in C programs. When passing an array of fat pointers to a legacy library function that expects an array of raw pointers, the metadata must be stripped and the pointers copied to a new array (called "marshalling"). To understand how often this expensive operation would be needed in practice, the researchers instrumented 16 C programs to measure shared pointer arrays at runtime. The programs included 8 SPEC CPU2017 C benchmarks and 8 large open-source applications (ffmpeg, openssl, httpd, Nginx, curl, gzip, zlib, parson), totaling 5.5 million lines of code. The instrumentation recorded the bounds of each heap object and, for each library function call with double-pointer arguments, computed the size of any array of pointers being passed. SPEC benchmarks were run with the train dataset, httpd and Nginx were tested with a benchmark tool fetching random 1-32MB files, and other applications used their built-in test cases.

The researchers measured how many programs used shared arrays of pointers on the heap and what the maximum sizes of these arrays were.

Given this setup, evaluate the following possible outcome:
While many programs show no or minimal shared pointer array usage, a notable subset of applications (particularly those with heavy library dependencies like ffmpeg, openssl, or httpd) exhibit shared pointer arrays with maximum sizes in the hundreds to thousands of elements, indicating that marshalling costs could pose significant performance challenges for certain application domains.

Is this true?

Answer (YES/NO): NO